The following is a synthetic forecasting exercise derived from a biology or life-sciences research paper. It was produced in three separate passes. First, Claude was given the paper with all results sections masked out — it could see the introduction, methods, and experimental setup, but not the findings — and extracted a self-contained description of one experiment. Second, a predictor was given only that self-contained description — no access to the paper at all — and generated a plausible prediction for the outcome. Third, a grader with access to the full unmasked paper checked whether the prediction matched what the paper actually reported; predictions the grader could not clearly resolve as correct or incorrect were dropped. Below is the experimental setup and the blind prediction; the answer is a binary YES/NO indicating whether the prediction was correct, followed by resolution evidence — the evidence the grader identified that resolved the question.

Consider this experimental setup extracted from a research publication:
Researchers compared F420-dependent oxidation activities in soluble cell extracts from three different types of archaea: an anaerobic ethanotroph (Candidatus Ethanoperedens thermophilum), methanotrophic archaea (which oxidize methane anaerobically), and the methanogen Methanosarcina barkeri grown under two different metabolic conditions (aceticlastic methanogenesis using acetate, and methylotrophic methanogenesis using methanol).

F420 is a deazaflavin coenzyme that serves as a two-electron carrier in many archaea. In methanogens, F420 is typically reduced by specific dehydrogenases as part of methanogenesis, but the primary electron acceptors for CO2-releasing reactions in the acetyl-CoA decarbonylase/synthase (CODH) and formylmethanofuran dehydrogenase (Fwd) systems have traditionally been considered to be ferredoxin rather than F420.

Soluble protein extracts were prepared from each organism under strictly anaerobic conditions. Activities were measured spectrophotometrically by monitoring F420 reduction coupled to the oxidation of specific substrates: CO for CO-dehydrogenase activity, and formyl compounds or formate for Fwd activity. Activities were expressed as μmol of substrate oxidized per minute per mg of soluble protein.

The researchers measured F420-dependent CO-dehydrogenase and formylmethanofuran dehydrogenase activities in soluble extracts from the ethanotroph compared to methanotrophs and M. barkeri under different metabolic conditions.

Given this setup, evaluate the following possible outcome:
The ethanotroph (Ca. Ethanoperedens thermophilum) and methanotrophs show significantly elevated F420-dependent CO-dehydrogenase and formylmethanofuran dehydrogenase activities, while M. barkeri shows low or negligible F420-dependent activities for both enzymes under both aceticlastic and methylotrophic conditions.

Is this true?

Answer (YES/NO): NO